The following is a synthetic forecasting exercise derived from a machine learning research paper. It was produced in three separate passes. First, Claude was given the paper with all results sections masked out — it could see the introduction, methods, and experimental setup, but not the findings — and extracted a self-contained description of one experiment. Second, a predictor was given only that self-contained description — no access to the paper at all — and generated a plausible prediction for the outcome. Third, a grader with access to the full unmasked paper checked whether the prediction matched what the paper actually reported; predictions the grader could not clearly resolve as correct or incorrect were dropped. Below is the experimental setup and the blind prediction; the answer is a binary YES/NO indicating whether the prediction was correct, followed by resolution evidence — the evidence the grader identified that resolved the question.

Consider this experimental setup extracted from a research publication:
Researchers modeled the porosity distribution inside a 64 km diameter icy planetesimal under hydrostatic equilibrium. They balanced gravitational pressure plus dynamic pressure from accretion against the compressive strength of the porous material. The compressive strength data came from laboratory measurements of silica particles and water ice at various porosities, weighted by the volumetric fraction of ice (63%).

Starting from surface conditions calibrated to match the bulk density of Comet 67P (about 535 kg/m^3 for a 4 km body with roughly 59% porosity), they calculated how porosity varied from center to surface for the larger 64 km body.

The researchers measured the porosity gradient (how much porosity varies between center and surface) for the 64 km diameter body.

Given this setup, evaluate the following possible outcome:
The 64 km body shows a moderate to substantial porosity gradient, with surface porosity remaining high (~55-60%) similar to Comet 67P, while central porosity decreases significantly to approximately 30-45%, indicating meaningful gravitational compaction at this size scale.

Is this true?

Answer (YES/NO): NO